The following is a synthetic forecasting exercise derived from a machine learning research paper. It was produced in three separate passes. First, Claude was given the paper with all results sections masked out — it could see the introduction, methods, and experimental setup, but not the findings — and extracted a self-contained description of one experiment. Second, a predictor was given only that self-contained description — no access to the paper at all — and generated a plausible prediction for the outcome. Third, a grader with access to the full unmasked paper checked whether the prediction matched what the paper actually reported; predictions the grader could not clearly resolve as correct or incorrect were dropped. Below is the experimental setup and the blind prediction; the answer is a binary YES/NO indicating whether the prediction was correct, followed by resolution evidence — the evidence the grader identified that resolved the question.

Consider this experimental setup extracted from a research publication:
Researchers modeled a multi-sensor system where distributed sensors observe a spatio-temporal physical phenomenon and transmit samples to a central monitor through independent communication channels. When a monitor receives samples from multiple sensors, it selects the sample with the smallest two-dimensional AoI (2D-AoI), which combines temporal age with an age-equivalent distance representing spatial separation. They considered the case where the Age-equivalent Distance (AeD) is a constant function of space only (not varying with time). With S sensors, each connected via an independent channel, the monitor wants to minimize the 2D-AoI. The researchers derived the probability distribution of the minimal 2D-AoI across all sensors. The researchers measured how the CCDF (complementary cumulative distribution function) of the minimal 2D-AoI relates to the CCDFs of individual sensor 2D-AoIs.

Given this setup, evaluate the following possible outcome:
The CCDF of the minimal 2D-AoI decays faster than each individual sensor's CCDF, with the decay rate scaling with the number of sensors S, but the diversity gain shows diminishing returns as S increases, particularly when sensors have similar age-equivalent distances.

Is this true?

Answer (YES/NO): NO